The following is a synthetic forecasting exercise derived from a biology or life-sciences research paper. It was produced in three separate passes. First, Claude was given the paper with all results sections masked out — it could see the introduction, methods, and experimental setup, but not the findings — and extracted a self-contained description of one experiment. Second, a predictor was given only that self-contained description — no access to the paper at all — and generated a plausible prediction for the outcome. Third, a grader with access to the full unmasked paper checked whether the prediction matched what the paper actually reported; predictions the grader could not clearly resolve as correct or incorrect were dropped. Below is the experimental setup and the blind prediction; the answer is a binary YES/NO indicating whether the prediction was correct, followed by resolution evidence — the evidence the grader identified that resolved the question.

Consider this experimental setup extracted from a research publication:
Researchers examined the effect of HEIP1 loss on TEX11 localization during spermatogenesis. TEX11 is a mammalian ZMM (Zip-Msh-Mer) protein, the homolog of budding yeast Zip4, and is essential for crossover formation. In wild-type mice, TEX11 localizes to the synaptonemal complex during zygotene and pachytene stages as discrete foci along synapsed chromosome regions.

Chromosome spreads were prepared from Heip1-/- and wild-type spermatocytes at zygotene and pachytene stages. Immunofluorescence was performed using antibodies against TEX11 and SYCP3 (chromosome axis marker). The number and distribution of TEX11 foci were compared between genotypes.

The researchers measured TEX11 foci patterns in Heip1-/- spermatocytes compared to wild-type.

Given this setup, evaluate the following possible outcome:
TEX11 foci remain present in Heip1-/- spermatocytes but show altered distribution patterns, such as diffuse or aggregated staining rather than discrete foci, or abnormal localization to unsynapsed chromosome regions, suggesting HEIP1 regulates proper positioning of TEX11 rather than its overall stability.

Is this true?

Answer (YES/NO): NO